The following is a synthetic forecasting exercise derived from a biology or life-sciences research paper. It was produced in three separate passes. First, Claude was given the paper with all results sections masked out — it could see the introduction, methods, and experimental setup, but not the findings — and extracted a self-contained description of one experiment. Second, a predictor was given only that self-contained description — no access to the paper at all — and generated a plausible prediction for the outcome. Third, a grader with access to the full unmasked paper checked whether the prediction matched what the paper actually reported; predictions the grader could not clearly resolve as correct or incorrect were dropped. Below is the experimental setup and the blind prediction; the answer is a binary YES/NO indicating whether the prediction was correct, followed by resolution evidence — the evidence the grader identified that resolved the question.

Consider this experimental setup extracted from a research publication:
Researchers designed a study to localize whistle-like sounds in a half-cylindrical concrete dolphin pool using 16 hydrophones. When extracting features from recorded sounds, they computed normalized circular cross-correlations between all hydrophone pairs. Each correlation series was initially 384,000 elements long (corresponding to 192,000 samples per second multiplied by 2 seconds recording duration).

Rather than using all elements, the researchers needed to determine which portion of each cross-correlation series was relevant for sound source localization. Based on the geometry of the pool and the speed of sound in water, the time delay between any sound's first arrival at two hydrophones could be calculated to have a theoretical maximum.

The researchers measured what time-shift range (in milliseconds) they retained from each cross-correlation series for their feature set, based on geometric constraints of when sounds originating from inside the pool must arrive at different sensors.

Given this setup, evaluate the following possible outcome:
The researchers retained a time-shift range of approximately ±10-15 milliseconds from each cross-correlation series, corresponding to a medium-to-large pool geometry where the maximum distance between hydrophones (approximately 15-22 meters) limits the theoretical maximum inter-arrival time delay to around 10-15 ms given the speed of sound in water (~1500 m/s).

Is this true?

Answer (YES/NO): NO